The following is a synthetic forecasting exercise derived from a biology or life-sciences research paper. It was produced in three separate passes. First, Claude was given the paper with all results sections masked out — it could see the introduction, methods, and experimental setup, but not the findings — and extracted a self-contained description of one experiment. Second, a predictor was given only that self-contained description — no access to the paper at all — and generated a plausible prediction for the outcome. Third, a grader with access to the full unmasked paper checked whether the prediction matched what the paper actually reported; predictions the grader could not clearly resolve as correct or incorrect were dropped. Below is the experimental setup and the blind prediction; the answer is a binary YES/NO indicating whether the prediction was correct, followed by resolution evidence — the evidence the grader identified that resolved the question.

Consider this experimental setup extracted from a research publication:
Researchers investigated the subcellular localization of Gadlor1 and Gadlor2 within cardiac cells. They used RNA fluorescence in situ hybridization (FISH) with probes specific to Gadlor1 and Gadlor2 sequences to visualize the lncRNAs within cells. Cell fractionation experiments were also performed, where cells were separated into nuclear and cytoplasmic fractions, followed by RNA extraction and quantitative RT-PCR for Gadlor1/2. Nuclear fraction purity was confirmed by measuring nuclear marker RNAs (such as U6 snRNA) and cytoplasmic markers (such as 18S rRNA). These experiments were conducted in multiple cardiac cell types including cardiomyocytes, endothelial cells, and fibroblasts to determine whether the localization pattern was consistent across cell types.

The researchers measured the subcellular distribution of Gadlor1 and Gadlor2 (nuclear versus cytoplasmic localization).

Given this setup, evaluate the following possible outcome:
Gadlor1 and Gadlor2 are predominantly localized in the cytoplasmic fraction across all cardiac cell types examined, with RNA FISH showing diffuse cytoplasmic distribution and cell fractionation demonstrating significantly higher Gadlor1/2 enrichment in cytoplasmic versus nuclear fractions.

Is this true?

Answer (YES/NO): NO